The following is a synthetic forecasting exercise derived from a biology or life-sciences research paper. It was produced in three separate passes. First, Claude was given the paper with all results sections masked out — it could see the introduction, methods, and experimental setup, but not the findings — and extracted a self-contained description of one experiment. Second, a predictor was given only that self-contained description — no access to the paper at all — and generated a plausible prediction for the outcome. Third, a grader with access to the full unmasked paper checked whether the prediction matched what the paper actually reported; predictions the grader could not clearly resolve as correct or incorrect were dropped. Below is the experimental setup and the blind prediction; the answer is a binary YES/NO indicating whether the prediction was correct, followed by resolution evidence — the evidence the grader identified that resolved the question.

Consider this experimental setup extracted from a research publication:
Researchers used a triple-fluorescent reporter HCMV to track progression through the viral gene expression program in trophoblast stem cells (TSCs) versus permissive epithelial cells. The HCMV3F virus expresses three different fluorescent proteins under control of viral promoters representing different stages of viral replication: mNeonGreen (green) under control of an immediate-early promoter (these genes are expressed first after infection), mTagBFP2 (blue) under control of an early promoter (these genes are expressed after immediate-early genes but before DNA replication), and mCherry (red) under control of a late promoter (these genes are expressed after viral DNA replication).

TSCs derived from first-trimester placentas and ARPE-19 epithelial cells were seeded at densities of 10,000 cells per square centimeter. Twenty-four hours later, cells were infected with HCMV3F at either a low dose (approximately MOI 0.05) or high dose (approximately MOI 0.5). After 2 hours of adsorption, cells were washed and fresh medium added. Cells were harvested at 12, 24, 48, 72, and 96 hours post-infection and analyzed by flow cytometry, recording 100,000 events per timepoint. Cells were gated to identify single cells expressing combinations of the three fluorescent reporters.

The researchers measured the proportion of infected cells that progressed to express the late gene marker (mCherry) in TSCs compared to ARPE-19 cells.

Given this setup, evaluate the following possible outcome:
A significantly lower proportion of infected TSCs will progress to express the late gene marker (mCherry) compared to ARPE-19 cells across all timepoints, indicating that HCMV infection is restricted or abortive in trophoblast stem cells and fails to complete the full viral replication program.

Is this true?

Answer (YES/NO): YES